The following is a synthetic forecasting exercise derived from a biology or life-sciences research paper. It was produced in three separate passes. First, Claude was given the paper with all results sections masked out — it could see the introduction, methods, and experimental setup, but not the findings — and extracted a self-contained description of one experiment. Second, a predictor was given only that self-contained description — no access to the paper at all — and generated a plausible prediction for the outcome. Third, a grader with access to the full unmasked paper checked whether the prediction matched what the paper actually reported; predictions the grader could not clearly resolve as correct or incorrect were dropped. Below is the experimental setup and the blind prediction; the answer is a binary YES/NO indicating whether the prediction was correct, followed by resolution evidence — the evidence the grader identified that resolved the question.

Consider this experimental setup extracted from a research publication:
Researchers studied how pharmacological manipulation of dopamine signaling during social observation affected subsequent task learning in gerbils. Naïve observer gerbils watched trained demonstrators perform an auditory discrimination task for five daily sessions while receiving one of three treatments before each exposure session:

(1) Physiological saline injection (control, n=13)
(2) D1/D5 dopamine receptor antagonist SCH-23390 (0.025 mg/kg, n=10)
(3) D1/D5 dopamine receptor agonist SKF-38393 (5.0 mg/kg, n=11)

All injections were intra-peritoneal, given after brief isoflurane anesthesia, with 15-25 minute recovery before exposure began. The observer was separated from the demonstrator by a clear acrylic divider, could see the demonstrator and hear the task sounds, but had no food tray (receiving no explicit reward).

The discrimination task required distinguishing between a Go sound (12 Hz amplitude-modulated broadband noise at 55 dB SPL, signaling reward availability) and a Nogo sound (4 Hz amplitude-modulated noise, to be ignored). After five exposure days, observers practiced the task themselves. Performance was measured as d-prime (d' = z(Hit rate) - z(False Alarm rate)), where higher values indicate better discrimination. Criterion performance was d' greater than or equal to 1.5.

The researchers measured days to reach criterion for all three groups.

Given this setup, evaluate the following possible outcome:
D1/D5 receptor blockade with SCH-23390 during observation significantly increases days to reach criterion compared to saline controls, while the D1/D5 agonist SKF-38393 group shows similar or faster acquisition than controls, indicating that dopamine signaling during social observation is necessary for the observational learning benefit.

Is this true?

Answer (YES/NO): YES